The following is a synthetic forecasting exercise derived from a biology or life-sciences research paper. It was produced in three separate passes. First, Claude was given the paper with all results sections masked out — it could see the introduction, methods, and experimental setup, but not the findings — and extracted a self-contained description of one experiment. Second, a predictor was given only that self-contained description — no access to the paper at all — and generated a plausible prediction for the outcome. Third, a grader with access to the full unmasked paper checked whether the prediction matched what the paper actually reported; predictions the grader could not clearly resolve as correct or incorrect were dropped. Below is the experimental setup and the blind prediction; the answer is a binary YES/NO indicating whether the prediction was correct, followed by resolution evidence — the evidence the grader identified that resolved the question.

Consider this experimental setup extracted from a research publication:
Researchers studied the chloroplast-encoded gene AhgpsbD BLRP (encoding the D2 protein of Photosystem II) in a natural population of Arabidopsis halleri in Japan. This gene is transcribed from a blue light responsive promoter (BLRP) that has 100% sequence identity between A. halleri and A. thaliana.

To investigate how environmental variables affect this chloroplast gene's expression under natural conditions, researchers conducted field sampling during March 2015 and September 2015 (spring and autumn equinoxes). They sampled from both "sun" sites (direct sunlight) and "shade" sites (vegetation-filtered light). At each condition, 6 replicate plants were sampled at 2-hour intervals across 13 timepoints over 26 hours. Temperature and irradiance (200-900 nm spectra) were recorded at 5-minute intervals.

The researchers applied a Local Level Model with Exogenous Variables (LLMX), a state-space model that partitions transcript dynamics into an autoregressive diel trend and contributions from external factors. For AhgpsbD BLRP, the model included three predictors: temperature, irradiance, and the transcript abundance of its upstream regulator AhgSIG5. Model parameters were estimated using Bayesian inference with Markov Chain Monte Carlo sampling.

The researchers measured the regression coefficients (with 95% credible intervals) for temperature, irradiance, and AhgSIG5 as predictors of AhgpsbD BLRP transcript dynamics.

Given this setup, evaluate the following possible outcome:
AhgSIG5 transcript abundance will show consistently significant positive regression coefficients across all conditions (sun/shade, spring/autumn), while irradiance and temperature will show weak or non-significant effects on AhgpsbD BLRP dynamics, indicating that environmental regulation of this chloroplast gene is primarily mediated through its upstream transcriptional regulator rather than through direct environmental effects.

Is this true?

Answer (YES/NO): NO